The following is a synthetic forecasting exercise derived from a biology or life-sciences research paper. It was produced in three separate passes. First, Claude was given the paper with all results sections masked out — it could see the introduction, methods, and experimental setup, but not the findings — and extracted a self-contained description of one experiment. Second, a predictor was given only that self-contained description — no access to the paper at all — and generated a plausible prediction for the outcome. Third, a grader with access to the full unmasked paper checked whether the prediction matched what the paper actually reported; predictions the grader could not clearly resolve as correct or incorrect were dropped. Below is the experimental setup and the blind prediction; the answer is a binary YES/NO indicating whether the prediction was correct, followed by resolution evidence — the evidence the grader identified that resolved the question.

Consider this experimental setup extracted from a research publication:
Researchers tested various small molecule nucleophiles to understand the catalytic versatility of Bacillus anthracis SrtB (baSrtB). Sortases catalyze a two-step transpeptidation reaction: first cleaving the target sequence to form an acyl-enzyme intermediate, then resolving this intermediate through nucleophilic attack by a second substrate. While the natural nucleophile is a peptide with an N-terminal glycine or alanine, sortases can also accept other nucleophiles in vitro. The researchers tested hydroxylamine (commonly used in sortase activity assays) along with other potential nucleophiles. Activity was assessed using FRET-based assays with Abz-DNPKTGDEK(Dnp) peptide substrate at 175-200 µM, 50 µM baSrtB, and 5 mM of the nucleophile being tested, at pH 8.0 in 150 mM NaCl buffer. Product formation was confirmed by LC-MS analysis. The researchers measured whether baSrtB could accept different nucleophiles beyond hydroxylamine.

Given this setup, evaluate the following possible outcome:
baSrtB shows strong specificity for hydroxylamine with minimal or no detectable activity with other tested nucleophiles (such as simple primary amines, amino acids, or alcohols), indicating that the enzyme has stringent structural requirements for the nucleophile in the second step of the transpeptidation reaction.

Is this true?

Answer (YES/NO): NO